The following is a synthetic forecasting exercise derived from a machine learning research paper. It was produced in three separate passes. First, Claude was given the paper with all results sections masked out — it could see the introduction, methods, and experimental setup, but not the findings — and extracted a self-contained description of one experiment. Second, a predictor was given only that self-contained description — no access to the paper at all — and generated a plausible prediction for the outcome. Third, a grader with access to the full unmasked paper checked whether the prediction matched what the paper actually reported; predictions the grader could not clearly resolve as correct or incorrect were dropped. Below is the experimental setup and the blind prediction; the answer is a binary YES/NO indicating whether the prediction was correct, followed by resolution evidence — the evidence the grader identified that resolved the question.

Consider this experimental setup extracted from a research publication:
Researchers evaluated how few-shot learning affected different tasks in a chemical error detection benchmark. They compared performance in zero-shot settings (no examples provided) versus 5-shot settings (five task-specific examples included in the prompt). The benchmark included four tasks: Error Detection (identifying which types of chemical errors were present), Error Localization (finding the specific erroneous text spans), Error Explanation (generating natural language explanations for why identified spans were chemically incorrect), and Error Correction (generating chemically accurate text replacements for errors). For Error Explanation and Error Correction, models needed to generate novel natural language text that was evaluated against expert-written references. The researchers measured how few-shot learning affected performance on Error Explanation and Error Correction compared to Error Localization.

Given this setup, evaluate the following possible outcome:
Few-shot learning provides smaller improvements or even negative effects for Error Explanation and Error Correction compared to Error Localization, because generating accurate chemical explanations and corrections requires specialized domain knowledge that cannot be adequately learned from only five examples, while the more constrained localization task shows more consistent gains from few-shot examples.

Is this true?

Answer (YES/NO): YES